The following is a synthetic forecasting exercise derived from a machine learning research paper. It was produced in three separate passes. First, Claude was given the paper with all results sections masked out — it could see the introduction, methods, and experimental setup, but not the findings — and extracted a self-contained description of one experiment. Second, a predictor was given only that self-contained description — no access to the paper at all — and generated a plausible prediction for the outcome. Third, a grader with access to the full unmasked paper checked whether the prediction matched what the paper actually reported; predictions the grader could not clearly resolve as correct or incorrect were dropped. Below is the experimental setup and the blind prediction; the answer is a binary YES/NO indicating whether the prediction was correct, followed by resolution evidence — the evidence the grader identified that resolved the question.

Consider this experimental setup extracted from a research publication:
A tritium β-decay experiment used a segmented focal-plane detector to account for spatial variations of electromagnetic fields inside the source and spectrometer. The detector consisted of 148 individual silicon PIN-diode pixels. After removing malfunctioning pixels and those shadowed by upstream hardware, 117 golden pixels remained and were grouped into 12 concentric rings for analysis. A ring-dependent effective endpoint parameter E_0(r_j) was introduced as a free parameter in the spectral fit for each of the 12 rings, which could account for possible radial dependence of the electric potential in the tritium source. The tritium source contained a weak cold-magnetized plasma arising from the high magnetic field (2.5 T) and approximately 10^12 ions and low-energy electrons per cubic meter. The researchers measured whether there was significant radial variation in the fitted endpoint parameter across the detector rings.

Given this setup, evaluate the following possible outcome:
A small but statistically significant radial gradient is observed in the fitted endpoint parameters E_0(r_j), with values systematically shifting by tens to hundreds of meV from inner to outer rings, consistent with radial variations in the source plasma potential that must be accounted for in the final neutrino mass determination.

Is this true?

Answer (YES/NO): NO